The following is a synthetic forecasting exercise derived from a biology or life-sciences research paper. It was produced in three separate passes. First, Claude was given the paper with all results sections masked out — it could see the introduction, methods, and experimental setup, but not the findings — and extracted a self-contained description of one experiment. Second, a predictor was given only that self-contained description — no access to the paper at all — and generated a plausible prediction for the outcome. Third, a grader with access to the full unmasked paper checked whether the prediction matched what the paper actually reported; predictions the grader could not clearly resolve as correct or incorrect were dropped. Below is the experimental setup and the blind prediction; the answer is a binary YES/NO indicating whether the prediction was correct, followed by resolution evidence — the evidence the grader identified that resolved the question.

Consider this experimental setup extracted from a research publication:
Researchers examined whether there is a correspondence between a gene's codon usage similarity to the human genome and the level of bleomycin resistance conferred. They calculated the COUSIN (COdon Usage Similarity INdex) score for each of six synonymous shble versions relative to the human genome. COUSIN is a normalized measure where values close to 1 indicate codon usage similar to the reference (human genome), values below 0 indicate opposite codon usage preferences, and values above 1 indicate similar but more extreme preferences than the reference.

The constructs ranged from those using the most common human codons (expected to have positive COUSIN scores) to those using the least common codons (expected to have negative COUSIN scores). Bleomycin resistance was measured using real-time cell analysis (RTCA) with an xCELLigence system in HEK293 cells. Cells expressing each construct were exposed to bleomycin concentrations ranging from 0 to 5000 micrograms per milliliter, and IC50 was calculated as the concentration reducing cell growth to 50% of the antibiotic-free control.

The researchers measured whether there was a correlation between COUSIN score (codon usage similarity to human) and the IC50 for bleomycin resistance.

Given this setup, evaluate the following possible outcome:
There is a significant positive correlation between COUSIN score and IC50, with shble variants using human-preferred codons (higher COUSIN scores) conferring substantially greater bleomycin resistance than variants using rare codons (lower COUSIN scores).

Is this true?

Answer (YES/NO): NO